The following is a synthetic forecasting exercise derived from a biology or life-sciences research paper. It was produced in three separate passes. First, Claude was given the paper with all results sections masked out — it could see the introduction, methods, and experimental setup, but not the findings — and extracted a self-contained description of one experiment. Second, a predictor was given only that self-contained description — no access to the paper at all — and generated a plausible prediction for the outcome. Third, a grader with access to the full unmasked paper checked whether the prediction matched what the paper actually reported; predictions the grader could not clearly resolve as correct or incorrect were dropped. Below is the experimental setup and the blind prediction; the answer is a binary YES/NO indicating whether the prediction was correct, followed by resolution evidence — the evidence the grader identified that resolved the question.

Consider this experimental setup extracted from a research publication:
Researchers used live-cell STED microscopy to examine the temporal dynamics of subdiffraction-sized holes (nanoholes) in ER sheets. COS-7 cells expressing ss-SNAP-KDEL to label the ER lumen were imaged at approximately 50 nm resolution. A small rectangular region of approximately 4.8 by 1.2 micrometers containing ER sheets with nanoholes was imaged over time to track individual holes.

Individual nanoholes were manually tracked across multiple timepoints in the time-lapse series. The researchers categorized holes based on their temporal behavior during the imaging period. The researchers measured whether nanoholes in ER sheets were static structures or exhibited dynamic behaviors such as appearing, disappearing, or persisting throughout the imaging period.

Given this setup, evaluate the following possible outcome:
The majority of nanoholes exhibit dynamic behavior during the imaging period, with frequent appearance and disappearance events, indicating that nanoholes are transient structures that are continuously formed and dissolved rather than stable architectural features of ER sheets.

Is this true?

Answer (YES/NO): YES